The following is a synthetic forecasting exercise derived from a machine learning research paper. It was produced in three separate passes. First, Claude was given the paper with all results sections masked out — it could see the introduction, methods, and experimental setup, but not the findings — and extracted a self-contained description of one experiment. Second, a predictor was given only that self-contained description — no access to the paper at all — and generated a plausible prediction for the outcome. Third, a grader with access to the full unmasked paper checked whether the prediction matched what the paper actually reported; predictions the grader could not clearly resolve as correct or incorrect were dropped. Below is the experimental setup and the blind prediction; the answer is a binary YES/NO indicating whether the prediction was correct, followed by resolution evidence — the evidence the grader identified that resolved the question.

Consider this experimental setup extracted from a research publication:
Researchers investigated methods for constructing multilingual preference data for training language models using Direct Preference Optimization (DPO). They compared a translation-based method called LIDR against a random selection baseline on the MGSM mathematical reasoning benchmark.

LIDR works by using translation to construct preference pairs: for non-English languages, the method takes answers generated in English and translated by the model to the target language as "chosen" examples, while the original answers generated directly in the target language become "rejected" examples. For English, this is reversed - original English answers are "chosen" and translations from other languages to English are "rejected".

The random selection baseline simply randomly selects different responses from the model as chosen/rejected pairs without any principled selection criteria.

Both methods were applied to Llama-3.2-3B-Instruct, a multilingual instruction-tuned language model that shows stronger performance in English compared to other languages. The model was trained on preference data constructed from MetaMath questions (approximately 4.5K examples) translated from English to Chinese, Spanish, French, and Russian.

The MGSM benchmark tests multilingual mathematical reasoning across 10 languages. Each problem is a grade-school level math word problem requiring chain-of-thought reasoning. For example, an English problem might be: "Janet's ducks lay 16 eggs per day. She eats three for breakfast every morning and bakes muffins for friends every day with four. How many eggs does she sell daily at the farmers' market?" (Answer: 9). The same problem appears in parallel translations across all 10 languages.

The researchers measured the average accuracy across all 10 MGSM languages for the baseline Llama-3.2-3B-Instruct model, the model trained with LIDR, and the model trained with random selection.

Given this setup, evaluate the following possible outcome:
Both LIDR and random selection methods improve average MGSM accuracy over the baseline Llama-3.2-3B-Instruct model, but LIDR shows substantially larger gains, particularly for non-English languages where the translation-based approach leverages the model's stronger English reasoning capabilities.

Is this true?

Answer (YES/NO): NO